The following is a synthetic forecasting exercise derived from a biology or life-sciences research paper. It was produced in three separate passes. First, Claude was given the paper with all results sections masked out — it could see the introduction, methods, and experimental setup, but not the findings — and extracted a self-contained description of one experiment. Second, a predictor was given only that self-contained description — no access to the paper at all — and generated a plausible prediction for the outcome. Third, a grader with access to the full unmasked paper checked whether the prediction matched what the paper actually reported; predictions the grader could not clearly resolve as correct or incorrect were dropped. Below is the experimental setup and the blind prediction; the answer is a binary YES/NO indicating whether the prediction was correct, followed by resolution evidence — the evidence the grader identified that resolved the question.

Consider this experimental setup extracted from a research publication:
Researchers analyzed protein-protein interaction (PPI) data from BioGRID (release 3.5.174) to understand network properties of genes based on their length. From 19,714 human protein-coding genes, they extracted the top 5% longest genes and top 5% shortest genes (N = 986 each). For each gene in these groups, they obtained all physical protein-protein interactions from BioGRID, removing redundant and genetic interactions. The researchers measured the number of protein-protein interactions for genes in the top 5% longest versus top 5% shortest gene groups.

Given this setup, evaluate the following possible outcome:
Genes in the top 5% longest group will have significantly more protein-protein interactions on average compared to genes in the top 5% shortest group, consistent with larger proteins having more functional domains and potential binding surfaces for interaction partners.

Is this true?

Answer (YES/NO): YES